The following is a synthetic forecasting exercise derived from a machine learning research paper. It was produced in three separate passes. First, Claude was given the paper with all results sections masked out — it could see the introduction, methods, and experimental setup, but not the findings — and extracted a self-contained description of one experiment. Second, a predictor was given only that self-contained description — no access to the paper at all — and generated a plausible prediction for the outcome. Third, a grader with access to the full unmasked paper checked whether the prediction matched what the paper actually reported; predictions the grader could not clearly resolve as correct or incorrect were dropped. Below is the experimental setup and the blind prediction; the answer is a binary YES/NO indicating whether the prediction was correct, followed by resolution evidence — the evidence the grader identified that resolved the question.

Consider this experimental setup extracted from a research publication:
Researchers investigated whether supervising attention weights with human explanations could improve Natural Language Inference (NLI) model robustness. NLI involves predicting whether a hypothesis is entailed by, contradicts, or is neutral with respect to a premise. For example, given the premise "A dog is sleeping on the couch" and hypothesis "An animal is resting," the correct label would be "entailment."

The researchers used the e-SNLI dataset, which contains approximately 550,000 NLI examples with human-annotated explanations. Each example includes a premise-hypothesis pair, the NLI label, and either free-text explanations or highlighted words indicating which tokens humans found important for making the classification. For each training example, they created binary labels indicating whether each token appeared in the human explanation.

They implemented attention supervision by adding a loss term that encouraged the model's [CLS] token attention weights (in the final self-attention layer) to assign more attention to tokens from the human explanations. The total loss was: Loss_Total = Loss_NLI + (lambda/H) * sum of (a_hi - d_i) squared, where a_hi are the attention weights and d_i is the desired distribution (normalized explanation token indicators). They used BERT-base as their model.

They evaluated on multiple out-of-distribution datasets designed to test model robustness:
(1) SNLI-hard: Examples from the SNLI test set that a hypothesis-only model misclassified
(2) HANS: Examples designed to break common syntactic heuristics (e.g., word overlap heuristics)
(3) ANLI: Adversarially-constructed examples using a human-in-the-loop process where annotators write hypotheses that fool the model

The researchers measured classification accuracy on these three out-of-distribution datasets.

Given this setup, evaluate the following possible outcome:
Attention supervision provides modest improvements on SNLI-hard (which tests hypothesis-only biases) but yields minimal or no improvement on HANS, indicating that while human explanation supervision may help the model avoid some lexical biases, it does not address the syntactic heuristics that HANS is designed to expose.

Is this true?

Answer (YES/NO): NO